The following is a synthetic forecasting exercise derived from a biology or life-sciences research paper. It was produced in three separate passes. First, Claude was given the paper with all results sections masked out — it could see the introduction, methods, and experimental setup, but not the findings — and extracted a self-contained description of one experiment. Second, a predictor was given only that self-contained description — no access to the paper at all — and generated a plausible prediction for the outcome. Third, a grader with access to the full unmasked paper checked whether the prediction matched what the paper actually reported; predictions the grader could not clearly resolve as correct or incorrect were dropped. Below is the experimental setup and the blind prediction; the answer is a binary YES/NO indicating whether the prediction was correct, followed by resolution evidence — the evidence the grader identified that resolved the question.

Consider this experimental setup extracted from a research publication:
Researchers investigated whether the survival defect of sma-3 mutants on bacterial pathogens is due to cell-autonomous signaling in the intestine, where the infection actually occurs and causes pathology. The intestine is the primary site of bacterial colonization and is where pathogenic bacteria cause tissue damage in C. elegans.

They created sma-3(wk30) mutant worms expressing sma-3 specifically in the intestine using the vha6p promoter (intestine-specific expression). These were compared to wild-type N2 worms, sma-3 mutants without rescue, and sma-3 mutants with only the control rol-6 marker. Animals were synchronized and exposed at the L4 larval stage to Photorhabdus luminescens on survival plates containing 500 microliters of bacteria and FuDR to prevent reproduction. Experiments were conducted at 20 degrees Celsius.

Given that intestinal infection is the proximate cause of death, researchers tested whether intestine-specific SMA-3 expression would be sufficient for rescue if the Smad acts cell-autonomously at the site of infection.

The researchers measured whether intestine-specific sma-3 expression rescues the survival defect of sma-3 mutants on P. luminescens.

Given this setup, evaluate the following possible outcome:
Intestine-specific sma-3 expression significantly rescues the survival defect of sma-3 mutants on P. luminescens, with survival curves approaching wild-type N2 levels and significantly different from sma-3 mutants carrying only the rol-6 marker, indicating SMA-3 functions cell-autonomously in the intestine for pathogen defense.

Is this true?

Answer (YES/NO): NO